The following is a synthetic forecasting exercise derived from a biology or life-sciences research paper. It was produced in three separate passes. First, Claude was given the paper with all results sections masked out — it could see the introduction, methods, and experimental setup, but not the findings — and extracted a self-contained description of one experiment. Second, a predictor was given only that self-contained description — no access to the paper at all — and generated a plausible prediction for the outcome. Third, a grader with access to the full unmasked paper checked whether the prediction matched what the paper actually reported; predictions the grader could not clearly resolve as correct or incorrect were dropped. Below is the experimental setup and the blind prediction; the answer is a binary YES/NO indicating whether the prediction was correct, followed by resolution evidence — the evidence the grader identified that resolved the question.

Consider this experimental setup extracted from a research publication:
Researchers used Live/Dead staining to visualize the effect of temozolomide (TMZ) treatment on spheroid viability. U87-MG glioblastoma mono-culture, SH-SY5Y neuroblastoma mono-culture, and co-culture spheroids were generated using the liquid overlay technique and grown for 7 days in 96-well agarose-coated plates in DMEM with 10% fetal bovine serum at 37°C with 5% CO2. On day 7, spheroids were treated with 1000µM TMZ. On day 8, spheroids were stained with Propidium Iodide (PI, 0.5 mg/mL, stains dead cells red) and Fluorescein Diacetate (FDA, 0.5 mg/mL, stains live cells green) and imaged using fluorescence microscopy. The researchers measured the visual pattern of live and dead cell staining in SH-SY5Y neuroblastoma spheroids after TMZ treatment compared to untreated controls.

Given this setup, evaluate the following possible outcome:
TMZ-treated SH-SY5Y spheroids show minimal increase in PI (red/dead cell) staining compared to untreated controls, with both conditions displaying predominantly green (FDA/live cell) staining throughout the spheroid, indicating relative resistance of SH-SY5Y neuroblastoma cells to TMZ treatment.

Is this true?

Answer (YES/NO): NO